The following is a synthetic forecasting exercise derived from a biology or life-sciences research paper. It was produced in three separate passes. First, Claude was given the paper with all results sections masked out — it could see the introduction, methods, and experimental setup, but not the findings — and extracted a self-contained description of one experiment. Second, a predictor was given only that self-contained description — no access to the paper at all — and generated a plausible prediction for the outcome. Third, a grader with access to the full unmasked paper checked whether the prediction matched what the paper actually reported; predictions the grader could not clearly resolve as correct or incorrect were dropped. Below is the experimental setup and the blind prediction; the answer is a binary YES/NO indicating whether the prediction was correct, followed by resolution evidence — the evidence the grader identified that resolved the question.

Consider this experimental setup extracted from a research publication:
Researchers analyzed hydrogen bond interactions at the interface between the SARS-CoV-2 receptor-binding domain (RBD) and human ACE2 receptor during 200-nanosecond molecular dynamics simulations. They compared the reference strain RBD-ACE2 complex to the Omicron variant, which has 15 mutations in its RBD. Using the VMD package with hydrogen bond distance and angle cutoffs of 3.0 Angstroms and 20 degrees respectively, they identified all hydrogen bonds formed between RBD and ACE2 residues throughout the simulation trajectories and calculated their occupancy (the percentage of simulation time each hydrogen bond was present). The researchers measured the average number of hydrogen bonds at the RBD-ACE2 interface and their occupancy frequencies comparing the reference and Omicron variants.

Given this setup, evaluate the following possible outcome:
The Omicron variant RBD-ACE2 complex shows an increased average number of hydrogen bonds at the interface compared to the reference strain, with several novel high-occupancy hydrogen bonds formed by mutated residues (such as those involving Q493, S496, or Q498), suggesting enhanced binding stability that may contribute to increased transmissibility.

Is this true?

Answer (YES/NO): YES